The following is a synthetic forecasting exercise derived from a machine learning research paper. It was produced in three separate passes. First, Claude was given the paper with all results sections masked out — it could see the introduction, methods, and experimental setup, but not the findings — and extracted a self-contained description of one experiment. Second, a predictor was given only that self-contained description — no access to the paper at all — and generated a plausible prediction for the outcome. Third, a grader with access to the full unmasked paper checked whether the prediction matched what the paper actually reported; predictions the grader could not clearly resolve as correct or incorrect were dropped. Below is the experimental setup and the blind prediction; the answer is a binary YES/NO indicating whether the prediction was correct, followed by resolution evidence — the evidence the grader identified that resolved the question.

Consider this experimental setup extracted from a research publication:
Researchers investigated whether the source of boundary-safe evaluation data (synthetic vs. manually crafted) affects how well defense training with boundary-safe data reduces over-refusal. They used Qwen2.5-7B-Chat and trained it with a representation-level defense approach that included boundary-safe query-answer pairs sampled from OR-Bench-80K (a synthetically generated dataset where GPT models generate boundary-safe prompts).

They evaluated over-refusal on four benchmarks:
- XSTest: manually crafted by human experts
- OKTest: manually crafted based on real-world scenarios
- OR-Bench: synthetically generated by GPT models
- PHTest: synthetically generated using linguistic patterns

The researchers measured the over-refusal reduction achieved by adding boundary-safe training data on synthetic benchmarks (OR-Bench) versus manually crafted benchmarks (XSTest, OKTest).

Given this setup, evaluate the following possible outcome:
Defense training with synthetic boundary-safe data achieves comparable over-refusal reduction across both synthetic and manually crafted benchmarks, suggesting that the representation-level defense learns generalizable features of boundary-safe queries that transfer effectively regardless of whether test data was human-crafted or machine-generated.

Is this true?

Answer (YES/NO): NO